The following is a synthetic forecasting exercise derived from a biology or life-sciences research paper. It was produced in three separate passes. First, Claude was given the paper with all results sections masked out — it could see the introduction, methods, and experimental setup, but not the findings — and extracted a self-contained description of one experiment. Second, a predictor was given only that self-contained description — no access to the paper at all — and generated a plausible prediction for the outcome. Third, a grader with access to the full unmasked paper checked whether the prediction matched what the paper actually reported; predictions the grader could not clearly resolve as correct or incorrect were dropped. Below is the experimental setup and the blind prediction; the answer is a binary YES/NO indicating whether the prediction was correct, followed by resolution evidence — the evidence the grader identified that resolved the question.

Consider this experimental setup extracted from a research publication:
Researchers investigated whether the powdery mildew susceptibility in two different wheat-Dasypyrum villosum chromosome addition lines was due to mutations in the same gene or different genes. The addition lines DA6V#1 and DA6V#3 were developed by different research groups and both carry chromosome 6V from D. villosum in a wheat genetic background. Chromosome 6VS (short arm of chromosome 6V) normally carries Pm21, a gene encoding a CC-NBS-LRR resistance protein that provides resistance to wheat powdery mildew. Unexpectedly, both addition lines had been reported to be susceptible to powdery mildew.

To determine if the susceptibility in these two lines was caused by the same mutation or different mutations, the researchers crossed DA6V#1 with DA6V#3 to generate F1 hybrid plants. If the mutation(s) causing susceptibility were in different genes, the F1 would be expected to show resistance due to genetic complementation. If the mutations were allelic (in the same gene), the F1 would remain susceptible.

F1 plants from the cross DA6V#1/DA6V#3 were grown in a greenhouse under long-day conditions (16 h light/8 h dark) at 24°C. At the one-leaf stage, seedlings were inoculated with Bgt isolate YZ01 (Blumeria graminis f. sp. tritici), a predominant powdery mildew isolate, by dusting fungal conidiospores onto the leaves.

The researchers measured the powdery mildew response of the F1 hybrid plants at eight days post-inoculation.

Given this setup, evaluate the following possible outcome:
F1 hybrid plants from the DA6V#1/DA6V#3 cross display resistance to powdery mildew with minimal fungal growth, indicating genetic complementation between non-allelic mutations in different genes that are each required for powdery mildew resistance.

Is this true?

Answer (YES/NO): NO